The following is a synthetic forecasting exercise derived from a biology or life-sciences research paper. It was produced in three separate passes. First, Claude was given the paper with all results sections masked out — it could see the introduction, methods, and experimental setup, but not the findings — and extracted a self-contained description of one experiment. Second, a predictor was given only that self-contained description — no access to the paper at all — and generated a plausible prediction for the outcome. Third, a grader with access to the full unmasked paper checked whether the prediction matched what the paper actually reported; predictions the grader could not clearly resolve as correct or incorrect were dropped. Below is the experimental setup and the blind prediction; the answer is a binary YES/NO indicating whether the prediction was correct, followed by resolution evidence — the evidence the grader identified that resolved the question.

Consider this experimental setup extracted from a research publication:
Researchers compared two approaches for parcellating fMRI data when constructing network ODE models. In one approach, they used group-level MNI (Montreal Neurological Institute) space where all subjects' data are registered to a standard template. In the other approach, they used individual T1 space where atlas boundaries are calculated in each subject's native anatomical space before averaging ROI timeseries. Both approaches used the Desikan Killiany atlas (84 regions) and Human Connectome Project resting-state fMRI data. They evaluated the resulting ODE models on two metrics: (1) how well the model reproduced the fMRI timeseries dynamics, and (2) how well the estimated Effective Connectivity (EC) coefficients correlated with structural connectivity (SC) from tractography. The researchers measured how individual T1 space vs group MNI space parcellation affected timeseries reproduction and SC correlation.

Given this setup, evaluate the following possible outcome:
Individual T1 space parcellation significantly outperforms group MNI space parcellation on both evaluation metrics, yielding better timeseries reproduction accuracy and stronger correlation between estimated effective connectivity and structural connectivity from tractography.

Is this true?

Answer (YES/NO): NO